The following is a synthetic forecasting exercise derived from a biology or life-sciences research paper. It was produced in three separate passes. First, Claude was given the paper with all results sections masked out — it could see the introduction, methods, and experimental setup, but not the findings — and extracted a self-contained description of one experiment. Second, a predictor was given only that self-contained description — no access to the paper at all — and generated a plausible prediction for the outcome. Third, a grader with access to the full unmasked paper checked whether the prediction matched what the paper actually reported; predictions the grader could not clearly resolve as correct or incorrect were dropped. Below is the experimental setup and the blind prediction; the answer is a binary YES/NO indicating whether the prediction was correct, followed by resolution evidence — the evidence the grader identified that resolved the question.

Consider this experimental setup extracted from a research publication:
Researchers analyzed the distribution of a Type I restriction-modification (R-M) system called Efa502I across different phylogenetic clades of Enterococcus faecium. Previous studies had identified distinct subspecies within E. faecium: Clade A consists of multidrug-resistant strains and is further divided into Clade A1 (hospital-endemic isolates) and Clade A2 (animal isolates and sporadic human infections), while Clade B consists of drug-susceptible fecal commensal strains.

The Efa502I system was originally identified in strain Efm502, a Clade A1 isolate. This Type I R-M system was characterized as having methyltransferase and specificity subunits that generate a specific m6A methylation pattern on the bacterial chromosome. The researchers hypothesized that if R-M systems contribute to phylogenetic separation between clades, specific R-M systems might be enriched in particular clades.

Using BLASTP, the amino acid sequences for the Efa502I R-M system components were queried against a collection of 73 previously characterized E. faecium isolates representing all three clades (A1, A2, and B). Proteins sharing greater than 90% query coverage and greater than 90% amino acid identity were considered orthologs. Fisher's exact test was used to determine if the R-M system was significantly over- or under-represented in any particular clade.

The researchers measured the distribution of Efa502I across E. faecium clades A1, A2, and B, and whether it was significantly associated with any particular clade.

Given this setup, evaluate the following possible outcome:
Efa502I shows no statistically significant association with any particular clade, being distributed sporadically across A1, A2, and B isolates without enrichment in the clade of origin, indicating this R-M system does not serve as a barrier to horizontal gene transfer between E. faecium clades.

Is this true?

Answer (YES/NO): NO